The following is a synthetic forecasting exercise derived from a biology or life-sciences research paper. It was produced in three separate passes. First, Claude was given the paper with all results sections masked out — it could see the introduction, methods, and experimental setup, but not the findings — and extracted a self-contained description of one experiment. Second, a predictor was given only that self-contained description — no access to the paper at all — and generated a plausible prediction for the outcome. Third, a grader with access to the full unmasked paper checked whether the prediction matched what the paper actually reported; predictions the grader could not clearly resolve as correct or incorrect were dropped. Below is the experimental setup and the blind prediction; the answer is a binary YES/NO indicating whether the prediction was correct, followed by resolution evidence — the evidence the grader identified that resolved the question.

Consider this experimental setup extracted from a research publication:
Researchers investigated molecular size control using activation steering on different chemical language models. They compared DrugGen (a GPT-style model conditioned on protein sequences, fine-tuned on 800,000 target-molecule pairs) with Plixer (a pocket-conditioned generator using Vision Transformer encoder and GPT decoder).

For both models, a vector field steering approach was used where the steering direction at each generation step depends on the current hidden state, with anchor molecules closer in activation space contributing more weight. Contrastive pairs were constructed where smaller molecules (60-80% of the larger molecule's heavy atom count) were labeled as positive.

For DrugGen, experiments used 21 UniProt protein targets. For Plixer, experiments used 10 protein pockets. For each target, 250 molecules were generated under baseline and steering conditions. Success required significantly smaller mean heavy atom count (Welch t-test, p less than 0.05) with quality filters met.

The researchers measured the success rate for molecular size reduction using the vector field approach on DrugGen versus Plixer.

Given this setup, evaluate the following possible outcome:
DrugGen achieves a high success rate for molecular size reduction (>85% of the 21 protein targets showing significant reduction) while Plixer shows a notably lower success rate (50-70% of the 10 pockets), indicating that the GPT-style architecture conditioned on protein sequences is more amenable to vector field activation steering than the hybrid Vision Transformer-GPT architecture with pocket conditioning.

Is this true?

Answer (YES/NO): NO